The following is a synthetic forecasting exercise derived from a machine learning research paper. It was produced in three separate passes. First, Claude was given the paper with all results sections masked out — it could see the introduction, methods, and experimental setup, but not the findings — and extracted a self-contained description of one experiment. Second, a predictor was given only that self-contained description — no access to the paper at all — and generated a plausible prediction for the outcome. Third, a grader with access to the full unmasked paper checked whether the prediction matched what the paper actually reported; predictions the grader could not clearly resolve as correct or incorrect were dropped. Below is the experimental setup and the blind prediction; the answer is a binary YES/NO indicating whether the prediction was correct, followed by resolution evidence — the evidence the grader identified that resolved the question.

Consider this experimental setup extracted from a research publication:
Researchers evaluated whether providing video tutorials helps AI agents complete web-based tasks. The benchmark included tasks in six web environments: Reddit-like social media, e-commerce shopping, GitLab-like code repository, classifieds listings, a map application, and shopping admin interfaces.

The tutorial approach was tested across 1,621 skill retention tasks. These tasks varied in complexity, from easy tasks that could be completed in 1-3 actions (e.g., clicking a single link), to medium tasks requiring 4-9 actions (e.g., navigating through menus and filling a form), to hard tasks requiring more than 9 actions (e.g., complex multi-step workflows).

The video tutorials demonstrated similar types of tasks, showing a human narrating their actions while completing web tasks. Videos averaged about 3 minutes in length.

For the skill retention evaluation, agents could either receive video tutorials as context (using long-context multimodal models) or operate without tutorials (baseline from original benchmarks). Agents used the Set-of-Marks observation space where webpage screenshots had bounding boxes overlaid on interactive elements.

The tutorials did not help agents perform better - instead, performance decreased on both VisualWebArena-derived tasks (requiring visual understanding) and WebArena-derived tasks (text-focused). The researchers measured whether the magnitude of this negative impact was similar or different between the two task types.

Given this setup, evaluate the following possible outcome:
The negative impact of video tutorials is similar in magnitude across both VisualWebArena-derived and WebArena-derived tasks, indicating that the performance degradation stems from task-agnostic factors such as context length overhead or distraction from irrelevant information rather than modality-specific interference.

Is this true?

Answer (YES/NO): NO